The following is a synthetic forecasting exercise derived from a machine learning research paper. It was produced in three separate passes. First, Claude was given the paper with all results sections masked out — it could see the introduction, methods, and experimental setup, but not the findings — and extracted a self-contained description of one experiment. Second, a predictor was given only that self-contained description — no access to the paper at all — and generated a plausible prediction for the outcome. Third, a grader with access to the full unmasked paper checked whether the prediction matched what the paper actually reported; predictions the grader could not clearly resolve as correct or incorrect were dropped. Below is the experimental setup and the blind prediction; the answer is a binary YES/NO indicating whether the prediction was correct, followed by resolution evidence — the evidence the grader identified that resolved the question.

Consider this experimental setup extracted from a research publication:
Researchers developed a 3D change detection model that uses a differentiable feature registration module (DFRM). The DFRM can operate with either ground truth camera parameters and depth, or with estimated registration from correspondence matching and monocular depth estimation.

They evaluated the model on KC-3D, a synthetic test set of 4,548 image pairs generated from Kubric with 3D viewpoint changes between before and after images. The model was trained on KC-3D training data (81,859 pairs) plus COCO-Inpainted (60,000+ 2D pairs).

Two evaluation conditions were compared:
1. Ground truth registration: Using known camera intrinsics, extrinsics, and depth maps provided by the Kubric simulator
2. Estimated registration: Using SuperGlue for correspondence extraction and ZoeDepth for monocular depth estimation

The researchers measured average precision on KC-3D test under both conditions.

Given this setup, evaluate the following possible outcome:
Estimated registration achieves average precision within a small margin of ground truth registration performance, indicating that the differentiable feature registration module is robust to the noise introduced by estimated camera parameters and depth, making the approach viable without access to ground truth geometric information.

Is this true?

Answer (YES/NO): NO